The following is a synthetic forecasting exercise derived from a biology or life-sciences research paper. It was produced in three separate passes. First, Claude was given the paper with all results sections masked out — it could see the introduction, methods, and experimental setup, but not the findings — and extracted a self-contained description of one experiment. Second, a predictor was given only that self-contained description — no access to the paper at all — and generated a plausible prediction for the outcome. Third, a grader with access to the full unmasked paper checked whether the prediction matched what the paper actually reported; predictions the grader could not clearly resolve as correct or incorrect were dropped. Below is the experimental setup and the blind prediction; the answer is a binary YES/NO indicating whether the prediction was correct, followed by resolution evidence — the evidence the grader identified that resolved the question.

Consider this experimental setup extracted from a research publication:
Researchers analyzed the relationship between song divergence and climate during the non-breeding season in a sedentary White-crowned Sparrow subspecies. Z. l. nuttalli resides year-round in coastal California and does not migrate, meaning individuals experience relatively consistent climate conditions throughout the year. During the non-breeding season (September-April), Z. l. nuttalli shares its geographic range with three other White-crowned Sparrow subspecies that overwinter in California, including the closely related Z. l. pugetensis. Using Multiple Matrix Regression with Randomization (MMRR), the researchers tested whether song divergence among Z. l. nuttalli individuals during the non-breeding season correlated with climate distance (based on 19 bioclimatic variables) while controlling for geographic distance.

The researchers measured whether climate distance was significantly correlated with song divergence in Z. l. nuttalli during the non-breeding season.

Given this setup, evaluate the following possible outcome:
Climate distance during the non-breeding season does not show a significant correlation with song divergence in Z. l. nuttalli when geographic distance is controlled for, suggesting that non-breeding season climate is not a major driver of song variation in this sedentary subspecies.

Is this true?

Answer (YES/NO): NO